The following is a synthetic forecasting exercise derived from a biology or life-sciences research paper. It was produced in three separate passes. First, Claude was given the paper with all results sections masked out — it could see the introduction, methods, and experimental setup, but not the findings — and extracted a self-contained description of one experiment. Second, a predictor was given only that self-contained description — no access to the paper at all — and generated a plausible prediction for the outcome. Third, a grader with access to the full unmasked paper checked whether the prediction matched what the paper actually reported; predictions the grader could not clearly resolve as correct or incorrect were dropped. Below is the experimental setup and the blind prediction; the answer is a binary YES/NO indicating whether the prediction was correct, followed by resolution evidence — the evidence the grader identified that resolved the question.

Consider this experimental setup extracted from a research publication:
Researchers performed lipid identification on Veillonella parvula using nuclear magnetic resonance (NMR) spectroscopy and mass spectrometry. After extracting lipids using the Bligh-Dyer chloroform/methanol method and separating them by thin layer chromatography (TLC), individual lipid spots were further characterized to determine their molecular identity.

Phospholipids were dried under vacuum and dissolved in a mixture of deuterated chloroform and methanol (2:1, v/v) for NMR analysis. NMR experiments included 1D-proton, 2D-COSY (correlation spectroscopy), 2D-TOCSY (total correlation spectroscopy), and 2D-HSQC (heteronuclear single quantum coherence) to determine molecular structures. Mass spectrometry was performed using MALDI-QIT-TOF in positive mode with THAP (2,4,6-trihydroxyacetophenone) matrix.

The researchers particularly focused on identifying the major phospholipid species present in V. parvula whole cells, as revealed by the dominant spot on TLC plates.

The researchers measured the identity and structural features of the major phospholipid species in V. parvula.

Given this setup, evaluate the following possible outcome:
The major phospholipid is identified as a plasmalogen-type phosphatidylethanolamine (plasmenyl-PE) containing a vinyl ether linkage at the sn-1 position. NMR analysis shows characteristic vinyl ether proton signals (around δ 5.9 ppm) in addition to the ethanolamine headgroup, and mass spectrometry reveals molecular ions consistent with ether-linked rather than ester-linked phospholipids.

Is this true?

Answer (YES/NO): NO